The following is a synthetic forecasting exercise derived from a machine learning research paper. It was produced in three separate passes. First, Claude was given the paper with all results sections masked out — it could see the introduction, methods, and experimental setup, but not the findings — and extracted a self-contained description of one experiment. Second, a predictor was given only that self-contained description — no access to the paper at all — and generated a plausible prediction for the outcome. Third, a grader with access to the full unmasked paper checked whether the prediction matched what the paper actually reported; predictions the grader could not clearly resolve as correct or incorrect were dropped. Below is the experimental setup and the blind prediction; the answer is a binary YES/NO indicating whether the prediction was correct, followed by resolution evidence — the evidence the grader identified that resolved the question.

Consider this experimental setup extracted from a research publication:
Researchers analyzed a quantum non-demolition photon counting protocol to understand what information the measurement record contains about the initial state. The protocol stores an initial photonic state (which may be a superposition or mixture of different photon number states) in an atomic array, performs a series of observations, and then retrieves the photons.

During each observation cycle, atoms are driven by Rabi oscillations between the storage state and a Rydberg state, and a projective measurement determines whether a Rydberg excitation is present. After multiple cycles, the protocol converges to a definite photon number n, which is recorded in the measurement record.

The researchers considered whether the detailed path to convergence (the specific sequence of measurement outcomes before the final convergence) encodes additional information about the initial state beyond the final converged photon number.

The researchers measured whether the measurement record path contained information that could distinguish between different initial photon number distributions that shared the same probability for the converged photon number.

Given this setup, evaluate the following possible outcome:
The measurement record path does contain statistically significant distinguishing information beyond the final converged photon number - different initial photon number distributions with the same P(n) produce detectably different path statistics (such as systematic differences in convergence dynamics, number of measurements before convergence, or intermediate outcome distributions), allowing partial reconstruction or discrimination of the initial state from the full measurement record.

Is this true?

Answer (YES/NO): NO